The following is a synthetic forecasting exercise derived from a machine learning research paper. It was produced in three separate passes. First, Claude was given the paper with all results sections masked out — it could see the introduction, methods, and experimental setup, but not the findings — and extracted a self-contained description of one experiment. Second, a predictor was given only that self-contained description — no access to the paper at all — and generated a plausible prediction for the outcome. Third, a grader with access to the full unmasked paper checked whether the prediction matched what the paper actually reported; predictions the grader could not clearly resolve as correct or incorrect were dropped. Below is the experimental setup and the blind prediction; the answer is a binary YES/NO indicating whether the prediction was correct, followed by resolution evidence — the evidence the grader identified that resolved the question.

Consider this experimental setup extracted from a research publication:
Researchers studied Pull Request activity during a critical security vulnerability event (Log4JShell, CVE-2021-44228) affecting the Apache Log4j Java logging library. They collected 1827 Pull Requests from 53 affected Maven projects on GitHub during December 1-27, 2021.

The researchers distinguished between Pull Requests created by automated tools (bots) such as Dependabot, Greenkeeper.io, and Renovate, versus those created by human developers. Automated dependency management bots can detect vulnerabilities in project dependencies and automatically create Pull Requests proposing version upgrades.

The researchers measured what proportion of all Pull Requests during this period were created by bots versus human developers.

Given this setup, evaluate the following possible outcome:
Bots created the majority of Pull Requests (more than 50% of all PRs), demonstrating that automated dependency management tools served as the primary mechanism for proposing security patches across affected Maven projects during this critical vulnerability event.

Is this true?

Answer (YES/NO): NO